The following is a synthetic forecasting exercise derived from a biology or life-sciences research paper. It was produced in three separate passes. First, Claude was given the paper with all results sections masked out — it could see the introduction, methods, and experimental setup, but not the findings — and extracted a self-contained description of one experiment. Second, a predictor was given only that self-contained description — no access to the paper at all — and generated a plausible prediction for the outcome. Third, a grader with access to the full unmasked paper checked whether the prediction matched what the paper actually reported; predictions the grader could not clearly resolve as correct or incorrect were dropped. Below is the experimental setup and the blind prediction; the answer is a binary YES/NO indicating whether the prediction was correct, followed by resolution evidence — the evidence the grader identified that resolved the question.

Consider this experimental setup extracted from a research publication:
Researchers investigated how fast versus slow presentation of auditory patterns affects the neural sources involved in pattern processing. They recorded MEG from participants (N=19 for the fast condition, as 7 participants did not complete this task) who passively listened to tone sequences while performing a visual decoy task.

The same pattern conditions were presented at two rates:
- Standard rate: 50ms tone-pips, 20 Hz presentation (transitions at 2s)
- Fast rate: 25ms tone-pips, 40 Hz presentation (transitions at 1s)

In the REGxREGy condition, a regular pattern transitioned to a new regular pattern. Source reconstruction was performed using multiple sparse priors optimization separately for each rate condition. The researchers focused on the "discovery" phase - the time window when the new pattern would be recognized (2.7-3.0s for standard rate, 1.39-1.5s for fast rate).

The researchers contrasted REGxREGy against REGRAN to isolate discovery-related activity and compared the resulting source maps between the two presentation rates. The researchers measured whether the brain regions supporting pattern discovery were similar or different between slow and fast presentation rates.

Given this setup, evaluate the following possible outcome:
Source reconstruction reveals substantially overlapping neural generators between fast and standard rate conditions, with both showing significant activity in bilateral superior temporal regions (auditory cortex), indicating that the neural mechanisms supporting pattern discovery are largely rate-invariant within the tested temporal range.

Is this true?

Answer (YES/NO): NO